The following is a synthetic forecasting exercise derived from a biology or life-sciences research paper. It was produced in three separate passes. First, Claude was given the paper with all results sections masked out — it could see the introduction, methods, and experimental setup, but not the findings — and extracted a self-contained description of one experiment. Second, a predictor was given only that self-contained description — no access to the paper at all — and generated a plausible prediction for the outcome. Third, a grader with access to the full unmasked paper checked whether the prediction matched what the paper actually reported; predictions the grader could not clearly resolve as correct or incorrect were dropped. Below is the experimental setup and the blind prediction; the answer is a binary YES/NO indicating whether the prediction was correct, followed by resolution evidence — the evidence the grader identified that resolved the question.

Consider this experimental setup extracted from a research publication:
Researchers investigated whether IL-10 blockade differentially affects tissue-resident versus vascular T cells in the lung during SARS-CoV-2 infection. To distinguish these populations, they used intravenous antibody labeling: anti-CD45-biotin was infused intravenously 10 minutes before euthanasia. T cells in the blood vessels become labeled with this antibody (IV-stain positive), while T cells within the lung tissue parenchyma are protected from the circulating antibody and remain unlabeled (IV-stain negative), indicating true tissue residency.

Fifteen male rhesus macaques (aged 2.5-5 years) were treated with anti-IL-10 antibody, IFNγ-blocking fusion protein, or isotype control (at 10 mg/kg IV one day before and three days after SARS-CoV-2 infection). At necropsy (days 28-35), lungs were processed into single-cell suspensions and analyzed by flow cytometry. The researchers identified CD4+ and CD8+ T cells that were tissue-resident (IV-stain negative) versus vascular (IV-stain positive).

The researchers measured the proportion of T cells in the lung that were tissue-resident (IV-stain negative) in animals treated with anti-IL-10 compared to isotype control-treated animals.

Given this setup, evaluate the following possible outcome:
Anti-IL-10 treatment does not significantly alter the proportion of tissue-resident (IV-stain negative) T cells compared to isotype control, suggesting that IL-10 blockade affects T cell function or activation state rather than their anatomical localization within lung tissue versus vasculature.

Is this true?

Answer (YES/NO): YES